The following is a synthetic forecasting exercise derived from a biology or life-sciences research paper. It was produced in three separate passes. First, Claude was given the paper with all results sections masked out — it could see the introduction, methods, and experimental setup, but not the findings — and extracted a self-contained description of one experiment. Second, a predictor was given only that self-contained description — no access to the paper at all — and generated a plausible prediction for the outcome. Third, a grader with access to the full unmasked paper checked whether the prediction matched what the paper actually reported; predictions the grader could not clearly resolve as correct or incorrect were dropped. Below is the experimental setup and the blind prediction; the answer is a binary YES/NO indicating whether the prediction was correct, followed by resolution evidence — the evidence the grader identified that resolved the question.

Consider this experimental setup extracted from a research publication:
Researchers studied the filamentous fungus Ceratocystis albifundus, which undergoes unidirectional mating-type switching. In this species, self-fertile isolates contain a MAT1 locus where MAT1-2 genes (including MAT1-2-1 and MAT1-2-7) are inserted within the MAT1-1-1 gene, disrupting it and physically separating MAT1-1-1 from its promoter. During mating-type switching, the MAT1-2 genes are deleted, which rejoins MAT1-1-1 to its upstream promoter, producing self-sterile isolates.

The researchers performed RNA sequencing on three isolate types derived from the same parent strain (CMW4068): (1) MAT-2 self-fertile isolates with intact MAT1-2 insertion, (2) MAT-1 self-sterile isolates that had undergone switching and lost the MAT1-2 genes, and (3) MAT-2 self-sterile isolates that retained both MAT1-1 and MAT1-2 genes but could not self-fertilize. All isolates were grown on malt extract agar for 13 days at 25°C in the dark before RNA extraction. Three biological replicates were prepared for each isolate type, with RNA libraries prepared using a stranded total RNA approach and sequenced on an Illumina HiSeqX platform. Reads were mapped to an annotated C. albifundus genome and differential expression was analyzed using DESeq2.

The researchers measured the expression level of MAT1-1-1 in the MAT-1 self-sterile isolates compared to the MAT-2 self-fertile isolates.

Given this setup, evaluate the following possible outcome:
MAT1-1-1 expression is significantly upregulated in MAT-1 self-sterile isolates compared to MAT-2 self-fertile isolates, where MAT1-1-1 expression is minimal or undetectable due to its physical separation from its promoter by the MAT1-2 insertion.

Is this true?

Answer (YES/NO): NO